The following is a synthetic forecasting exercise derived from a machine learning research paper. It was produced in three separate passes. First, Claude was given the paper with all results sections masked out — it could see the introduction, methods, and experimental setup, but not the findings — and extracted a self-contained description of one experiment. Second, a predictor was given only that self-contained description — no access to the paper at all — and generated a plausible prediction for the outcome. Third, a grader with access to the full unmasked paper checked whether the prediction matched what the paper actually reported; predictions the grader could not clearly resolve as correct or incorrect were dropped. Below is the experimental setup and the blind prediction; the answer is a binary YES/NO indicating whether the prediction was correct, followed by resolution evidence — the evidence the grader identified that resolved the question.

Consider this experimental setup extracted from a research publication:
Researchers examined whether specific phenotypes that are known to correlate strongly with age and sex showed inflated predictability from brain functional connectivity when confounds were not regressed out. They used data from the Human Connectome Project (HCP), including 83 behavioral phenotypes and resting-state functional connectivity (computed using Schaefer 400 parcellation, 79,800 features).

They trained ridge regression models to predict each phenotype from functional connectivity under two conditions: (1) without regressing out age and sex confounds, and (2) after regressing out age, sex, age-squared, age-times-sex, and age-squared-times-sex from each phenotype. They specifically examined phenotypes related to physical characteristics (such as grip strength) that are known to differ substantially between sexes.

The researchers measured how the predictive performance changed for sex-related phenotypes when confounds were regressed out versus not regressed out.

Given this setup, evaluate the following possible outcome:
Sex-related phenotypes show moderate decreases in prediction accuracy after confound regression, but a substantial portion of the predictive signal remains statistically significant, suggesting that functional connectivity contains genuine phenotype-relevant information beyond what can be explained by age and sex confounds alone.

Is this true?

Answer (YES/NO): NO